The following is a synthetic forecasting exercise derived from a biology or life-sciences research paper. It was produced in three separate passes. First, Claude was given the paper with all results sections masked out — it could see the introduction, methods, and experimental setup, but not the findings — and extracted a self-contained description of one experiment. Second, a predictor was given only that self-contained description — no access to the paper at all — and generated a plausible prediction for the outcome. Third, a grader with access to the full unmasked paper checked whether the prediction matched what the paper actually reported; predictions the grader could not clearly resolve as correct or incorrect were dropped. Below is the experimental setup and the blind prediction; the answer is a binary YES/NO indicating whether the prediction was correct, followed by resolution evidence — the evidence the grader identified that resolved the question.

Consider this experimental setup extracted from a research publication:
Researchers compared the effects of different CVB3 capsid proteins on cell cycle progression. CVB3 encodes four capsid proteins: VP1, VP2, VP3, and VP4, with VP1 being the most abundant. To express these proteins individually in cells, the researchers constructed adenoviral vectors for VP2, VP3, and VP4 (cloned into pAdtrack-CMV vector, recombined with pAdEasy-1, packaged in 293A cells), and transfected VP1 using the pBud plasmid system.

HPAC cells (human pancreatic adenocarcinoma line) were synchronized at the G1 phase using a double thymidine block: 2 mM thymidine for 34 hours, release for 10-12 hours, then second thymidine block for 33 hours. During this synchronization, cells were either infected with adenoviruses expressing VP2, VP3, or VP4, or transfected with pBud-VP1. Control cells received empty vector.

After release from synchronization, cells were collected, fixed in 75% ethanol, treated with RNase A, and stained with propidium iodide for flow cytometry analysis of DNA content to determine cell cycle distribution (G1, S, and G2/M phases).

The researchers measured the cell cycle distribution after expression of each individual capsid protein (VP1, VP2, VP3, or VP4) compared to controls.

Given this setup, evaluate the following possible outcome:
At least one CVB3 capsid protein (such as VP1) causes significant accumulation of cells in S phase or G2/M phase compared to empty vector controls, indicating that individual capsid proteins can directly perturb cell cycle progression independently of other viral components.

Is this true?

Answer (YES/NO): NO